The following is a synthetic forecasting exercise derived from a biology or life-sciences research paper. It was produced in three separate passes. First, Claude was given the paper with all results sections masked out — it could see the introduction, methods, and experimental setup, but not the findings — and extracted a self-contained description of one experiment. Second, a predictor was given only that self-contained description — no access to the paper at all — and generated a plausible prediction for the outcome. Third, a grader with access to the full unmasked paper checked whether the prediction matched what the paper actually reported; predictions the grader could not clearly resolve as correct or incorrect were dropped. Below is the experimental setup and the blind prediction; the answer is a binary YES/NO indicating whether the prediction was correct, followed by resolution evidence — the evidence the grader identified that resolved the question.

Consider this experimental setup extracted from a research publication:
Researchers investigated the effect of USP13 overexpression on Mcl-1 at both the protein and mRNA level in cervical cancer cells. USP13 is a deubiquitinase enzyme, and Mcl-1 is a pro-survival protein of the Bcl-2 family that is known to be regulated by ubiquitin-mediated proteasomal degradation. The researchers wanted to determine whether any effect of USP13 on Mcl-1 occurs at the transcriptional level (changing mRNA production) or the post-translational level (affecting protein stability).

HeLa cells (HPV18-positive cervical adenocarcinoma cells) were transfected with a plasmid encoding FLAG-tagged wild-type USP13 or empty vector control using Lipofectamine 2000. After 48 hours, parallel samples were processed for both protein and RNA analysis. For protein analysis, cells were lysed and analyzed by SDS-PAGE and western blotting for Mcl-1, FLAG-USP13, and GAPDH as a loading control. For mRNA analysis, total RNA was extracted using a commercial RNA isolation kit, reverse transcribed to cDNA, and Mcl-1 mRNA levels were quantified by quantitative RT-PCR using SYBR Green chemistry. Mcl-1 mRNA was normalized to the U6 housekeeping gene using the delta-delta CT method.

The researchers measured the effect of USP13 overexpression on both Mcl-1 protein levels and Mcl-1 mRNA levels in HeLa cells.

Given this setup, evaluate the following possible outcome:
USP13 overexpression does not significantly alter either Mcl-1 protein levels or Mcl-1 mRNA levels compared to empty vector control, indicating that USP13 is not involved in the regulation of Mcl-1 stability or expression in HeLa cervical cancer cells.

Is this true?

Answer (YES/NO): NO